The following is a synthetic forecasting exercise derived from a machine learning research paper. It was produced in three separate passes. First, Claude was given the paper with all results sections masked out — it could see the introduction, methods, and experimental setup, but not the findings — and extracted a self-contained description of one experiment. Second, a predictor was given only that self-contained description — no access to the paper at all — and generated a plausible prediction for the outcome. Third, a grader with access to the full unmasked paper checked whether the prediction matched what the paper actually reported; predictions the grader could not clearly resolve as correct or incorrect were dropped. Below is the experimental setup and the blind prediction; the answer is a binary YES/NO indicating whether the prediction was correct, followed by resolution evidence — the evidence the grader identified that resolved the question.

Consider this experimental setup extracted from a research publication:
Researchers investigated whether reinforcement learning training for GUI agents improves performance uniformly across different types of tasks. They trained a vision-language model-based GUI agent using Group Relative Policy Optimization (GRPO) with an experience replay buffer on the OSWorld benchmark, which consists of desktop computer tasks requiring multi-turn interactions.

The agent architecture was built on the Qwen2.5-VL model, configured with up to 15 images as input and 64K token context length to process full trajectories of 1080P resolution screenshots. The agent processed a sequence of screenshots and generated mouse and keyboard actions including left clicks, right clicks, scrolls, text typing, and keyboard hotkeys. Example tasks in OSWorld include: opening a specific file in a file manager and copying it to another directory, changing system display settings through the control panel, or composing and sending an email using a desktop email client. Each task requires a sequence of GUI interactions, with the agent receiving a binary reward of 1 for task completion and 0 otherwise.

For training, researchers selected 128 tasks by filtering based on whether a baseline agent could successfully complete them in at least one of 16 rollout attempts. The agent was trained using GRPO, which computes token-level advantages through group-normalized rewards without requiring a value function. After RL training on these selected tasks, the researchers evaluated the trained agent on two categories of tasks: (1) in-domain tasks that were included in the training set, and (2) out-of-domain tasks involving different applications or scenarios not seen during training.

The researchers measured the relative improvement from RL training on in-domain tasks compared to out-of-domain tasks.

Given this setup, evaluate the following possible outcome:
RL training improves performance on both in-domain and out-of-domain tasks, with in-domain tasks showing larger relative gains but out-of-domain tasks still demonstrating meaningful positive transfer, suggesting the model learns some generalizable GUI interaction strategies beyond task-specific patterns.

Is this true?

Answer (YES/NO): NO